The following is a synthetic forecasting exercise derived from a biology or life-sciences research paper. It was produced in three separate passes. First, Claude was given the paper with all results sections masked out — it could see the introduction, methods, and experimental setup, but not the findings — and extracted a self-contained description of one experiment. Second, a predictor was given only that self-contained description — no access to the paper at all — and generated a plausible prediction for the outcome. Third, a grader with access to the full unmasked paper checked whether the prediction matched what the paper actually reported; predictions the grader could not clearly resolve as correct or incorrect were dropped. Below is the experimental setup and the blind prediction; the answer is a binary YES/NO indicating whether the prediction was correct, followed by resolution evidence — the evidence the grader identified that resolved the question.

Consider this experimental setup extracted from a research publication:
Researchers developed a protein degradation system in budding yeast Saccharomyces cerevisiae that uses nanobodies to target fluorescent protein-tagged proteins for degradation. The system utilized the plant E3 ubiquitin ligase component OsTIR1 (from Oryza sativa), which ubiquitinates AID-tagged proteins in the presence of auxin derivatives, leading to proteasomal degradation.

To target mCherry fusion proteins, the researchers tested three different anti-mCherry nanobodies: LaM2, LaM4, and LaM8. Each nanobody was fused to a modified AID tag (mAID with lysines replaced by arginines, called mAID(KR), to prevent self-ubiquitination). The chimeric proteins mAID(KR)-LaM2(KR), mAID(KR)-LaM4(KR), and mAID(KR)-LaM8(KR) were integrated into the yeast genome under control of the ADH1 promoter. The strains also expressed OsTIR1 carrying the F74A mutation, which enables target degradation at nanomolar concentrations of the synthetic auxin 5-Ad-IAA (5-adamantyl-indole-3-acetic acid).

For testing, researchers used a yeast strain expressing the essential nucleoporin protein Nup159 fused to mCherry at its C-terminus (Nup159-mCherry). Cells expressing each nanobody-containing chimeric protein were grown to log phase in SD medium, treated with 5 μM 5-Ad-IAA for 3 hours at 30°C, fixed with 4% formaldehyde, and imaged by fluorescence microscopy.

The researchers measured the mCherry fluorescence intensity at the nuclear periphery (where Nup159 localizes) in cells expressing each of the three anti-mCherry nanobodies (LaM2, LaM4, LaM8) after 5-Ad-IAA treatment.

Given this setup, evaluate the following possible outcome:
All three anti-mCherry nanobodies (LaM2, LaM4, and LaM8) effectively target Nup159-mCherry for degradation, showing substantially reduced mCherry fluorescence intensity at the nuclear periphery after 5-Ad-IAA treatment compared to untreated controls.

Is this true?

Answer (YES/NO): NO